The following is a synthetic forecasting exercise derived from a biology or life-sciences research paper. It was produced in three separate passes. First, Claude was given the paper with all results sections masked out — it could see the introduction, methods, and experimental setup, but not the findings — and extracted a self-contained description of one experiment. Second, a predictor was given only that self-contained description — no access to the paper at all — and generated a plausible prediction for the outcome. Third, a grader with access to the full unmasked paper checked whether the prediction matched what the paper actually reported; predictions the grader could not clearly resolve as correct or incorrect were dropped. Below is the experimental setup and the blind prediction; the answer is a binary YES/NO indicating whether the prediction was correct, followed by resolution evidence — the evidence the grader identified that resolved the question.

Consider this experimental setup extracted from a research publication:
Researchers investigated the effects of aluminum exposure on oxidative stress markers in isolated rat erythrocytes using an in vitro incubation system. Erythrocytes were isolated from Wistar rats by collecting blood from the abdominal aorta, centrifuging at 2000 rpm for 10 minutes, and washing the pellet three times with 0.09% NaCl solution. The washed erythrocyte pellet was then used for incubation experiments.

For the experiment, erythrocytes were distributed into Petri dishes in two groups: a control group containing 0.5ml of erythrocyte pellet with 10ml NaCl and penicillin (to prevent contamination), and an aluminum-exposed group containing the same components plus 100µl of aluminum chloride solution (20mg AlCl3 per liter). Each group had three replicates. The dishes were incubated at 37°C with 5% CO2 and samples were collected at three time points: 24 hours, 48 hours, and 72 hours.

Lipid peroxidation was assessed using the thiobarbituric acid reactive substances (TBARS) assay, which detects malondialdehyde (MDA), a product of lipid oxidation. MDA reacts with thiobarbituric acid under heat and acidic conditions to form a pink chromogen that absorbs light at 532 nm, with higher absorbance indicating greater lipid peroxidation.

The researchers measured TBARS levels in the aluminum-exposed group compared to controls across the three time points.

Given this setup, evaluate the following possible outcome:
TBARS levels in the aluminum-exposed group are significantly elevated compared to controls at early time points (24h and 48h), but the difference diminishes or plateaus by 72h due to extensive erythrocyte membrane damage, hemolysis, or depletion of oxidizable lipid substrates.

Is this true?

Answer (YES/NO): NO